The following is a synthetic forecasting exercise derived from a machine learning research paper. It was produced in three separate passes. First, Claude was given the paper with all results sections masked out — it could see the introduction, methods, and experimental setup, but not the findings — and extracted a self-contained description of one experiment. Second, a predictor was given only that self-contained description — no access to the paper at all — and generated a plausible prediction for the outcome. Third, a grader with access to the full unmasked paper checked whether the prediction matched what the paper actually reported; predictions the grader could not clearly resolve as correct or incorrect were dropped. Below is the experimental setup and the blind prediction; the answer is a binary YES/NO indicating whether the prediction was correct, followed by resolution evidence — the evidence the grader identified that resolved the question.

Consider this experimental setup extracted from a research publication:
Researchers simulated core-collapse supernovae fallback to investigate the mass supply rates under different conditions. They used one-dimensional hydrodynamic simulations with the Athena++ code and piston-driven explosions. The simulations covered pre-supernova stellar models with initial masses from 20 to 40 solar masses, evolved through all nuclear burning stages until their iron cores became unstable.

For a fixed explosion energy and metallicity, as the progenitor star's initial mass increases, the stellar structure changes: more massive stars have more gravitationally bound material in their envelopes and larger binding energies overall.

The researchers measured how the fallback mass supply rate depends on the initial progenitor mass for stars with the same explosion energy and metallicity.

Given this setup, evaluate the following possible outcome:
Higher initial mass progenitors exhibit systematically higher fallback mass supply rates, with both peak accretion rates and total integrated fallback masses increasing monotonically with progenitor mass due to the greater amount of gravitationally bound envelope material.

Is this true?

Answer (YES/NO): YES